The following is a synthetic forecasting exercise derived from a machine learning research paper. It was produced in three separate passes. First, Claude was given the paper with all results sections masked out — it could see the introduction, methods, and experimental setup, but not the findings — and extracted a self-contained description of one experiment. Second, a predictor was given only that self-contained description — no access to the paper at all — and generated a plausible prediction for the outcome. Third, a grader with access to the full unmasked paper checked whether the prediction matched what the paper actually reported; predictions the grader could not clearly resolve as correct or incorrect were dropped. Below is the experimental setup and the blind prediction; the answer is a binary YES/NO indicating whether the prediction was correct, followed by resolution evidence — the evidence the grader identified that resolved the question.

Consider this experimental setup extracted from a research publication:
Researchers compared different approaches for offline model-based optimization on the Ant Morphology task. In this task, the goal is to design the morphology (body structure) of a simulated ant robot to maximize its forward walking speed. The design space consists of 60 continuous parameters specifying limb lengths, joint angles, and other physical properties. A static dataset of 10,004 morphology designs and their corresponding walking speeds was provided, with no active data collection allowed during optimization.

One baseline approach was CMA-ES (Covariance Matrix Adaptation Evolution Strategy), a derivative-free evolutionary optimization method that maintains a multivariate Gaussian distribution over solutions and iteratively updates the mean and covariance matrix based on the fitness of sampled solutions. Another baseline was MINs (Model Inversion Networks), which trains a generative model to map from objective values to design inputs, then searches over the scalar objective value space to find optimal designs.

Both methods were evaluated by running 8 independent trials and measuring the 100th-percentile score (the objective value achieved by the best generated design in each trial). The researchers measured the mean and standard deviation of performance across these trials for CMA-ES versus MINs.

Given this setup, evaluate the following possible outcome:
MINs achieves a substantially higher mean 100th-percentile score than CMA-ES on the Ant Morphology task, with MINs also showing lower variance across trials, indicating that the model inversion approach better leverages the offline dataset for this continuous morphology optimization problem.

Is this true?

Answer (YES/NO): NO